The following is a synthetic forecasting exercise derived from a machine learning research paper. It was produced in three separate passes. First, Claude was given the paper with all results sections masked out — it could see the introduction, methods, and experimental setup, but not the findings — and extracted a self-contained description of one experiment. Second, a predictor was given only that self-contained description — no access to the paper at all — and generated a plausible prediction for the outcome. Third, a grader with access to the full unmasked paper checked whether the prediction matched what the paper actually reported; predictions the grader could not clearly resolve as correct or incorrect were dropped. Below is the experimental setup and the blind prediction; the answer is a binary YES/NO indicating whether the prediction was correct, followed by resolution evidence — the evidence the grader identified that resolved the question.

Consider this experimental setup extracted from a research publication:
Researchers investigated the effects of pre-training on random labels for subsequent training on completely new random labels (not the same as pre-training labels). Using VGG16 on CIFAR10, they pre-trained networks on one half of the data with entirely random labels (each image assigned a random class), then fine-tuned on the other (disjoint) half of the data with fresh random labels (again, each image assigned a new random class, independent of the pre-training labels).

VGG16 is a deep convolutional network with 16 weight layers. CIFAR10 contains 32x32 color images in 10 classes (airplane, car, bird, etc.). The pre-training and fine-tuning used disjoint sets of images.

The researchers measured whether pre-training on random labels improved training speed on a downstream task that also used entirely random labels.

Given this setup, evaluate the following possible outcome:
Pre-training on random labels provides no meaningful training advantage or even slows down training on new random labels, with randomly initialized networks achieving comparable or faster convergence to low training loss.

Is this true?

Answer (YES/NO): NO